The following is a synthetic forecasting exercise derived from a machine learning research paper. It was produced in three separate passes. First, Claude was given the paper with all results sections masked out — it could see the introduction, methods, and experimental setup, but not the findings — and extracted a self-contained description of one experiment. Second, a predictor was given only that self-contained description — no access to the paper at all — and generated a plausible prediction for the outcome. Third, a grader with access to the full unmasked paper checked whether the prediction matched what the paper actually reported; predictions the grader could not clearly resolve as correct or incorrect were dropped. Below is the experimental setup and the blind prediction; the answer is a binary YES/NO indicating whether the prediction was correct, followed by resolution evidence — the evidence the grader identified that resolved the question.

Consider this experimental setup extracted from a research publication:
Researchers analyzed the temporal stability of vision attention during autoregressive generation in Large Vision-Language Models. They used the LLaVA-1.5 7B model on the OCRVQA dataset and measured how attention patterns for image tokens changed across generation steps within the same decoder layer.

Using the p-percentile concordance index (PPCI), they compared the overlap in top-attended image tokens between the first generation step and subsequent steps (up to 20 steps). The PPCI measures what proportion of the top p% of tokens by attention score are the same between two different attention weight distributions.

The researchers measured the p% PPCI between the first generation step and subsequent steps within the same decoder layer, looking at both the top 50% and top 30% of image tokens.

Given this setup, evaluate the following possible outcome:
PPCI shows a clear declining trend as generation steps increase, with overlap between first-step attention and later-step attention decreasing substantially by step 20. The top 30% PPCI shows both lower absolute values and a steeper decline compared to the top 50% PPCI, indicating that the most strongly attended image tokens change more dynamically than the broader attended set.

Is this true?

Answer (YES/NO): NO